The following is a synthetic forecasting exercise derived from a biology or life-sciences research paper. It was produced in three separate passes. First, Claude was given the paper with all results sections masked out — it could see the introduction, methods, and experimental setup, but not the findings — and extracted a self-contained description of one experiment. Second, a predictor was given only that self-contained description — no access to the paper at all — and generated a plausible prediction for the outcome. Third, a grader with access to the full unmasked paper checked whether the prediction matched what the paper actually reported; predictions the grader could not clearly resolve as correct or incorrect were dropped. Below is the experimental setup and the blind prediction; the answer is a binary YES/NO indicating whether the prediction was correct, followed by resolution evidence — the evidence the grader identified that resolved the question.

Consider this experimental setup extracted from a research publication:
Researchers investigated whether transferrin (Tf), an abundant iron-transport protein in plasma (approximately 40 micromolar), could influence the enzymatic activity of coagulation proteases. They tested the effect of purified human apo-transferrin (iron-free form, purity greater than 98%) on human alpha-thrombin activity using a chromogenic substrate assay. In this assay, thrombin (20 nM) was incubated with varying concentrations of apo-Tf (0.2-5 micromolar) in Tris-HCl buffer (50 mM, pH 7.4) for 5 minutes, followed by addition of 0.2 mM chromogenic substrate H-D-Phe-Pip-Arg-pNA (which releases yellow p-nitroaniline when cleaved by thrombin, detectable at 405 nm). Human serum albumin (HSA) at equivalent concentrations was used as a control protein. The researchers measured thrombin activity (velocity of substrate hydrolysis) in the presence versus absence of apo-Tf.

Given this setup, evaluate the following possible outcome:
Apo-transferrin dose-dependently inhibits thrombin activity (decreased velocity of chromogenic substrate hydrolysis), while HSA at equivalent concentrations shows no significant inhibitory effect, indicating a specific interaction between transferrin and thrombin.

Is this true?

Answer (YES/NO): NO